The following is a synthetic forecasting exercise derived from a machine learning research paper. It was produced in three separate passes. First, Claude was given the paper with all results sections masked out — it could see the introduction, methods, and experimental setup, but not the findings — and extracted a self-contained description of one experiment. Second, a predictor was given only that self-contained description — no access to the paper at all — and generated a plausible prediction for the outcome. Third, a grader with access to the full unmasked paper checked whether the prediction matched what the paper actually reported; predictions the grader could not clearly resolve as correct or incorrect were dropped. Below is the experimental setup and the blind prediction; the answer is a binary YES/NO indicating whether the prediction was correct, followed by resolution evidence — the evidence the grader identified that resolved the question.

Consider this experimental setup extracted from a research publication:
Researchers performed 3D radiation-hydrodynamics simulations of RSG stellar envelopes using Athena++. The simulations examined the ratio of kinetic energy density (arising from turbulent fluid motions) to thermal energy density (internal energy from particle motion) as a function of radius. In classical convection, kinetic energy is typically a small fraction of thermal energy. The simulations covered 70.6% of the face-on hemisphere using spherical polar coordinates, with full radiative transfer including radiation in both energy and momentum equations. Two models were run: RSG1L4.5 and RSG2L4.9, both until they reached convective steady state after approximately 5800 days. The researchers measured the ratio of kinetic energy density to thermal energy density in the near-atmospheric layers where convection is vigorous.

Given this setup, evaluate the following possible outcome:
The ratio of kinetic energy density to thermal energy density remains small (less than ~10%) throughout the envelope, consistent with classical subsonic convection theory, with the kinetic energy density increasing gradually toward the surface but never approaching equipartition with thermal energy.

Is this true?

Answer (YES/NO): NO